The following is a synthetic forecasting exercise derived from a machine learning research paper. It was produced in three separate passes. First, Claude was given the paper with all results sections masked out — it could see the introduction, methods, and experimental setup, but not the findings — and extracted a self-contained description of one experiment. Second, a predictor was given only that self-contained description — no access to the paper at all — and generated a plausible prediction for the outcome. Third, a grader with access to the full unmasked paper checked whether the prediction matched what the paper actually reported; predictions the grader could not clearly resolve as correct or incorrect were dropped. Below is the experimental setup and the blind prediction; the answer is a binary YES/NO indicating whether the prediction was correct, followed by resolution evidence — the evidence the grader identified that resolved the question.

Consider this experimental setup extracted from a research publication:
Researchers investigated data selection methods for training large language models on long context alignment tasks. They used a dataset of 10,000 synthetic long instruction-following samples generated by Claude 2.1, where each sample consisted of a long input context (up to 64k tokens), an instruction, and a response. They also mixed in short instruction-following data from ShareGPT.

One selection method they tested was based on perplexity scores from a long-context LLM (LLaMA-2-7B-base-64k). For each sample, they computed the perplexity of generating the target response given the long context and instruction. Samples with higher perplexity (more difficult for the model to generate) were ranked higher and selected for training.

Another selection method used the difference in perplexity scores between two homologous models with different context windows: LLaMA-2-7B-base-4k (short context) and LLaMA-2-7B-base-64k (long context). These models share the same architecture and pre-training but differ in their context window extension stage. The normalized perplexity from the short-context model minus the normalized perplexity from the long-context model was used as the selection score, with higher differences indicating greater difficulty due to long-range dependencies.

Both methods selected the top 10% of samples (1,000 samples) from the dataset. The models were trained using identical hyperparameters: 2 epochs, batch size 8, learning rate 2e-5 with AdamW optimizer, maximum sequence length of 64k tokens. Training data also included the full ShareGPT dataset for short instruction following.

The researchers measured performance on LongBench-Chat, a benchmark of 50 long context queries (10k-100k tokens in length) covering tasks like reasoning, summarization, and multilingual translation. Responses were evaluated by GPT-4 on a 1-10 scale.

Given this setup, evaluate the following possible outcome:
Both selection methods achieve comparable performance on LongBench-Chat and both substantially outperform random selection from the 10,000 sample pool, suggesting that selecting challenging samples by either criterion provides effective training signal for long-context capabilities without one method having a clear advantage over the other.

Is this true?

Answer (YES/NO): NO